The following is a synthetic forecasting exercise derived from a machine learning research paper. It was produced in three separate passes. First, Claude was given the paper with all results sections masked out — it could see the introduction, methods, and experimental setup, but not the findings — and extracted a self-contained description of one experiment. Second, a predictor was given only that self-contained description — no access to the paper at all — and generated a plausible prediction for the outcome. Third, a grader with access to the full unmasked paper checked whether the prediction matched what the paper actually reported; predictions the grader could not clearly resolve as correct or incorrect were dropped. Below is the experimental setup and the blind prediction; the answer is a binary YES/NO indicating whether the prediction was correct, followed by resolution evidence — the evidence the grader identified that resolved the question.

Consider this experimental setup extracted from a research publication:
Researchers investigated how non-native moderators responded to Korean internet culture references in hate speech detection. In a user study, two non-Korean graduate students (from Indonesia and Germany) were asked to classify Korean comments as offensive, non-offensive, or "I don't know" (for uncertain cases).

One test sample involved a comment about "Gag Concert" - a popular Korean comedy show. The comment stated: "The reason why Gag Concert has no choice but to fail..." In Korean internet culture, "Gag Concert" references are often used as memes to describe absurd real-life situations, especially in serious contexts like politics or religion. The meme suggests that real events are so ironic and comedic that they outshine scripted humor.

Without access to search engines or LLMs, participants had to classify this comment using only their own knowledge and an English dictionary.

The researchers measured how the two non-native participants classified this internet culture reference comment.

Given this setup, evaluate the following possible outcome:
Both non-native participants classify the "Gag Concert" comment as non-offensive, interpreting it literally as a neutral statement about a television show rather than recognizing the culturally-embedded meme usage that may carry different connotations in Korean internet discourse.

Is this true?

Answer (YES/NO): NO